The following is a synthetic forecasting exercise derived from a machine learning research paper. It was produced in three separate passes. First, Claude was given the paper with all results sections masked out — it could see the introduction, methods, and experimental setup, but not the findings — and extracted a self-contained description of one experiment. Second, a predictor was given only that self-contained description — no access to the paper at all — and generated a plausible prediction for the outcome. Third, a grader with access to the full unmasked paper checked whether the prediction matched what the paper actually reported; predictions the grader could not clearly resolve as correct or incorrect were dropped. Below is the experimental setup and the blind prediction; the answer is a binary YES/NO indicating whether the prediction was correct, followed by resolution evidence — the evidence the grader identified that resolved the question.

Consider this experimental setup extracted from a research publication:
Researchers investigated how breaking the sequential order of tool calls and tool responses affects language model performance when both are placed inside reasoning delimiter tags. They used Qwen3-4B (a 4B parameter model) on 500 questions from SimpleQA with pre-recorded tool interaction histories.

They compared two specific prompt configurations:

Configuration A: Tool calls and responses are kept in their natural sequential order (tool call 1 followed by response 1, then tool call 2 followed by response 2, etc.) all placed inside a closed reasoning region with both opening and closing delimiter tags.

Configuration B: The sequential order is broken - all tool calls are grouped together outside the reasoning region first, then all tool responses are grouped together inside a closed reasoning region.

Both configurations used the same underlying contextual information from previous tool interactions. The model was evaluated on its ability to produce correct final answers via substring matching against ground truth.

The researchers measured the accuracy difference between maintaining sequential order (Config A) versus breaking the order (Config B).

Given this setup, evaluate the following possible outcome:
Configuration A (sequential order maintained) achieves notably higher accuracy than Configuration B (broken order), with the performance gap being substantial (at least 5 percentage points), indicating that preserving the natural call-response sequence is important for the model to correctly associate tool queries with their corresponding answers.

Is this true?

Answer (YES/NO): NO